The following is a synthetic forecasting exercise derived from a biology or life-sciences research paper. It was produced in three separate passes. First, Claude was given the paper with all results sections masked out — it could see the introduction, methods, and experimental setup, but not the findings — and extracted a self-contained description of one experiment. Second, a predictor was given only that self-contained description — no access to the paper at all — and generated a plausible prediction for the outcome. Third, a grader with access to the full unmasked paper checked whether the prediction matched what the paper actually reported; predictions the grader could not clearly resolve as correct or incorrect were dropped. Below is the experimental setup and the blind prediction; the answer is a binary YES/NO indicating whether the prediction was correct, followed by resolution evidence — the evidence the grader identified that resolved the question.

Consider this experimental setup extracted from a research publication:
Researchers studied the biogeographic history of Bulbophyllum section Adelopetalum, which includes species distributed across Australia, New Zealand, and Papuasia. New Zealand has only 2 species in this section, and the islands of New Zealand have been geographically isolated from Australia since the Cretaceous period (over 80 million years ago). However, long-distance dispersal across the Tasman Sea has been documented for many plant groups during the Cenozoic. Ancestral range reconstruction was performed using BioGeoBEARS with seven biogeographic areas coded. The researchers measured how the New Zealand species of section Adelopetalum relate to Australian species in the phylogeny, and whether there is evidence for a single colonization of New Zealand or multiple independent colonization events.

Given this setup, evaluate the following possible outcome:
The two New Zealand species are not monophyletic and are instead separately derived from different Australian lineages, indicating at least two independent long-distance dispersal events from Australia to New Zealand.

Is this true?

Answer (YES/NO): YES